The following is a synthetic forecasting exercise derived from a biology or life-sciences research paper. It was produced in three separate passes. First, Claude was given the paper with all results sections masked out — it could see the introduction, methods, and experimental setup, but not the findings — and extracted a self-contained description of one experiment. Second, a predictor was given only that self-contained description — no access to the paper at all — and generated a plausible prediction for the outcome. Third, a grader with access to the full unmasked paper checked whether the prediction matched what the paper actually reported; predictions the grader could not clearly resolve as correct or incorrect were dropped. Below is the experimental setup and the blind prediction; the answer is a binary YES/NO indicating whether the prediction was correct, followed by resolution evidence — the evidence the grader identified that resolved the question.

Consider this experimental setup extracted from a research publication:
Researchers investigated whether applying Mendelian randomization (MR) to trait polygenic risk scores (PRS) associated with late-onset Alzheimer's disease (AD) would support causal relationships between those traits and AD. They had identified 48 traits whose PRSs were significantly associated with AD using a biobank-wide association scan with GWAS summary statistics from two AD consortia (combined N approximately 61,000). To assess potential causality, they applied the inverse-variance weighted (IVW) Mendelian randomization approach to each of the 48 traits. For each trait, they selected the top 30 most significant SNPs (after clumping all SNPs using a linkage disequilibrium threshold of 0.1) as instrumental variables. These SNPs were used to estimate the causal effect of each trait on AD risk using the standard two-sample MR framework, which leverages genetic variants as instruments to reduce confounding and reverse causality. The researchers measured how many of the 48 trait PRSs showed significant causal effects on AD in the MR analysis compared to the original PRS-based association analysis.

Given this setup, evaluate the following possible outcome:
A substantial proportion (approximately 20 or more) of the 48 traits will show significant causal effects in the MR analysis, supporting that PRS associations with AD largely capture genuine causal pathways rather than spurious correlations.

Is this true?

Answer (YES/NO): YES